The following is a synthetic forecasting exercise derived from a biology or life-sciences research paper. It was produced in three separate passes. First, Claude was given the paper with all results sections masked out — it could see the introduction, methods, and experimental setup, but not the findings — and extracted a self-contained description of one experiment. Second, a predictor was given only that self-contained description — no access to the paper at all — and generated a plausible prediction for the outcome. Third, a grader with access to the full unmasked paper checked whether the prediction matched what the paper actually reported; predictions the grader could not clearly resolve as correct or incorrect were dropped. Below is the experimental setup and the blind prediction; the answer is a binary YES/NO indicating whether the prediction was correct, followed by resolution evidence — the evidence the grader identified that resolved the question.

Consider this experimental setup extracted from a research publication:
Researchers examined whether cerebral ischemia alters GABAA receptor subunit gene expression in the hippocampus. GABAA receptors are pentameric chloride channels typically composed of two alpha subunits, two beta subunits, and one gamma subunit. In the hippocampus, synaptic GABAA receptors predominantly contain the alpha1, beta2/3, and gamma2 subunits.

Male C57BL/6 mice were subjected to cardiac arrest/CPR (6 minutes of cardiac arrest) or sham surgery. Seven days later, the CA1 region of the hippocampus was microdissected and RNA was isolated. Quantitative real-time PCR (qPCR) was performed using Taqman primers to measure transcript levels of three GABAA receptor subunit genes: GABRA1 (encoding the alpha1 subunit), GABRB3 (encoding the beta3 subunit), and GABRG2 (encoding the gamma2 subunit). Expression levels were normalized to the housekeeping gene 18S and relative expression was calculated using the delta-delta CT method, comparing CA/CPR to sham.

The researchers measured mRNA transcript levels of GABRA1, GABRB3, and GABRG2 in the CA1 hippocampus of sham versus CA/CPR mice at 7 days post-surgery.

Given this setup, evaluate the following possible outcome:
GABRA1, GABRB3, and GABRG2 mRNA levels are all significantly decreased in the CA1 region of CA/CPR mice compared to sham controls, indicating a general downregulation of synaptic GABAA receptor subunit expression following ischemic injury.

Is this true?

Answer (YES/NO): NO